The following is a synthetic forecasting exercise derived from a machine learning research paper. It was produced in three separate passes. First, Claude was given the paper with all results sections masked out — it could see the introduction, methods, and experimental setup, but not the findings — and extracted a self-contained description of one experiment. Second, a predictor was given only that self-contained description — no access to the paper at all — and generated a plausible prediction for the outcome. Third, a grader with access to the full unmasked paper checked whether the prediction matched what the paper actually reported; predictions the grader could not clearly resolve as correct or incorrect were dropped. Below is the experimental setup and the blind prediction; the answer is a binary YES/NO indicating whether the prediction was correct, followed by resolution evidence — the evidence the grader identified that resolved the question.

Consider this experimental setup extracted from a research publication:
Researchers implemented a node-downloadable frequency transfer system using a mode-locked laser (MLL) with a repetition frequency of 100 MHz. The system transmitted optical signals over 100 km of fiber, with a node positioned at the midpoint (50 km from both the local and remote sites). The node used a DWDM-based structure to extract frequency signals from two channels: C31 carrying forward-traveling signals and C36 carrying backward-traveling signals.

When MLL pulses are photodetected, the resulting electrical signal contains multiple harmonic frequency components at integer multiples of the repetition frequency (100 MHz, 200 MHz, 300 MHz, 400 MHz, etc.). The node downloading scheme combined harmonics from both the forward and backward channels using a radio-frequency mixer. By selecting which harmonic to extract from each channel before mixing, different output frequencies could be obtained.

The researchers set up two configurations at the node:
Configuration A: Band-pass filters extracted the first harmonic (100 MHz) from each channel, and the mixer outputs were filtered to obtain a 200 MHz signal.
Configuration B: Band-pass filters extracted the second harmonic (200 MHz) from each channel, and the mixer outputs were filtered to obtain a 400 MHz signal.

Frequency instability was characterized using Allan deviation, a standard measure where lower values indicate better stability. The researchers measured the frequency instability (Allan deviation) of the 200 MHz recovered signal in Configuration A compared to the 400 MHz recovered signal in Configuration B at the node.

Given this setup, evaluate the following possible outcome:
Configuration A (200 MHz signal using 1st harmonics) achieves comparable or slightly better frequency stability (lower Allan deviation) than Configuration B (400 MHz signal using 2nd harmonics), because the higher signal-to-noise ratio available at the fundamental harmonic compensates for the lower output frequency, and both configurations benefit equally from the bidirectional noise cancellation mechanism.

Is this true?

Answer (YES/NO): YES